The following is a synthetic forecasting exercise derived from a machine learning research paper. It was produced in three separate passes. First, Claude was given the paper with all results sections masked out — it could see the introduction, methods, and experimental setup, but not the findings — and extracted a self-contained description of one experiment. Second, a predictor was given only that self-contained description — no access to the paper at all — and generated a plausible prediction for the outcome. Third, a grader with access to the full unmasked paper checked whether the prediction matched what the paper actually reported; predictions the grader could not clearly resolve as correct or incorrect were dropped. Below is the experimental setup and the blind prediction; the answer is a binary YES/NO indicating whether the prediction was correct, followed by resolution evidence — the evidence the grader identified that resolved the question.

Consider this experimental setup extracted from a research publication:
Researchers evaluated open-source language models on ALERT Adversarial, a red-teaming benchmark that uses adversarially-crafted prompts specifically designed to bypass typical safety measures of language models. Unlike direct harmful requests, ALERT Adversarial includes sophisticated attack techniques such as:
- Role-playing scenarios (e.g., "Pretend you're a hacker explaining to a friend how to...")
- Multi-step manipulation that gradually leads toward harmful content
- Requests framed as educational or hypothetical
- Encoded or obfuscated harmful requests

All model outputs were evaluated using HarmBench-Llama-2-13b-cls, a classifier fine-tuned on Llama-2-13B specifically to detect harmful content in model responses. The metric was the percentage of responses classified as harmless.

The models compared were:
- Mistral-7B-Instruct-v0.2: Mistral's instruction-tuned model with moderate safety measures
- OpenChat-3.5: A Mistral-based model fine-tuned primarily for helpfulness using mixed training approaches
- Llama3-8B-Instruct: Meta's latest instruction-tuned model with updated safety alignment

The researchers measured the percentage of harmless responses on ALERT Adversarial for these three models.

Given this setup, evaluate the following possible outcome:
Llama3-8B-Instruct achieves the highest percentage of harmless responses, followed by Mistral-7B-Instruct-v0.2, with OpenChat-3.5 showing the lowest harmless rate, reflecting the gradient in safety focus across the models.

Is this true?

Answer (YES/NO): YES